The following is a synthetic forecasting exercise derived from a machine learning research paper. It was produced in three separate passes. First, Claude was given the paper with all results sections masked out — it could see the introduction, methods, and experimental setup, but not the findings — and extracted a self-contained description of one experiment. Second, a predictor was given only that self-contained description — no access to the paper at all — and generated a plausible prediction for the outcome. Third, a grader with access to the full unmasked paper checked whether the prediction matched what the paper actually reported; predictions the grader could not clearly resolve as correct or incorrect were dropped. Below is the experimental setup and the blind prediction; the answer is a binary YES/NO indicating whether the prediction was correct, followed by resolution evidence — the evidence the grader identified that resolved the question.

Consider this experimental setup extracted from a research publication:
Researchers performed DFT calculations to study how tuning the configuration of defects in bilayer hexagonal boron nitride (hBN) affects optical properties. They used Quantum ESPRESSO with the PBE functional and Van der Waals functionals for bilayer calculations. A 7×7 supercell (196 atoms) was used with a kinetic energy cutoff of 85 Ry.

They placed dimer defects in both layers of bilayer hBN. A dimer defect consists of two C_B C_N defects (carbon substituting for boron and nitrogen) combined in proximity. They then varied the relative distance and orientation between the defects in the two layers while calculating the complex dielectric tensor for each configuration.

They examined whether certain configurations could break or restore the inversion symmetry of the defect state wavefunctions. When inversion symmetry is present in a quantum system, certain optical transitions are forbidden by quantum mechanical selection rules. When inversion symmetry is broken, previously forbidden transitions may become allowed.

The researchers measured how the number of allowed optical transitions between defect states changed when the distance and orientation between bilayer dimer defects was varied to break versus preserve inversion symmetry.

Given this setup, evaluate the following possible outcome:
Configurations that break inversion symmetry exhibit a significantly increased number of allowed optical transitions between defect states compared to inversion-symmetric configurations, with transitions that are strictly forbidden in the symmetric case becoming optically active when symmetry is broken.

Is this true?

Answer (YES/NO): YES